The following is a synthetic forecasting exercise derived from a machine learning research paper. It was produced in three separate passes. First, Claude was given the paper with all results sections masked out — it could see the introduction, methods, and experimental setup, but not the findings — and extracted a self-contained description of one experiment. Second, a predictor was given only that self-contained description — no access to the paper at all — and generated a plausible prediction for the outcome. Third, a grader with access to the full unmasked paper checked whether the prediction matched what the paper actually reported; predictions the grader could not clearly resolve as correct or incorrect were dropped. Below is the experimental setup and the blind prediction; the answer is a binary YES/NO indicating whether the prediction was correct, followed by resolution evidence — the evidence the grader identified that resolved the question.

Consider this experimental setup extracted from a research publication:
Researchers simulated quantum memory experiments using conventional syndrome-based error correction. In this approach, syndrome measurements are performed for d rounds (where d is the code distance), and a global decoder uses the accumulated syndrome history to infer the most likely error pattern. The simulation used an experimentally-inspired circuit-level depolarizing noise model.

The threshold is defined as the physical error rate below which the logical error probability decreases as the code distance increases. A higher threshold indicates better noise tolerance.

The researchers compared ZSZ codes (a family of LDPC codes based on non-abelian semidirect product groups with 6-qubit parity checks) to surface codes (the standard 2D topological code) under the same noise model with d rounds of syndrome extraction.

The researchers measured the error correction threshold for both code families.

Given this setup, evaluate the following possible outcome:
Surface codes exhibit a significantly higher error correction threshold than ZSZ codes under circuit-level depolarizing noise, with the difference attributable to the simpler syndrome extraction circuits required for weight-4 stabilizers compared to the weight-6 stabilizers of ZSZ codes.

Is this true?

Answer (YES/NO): NO